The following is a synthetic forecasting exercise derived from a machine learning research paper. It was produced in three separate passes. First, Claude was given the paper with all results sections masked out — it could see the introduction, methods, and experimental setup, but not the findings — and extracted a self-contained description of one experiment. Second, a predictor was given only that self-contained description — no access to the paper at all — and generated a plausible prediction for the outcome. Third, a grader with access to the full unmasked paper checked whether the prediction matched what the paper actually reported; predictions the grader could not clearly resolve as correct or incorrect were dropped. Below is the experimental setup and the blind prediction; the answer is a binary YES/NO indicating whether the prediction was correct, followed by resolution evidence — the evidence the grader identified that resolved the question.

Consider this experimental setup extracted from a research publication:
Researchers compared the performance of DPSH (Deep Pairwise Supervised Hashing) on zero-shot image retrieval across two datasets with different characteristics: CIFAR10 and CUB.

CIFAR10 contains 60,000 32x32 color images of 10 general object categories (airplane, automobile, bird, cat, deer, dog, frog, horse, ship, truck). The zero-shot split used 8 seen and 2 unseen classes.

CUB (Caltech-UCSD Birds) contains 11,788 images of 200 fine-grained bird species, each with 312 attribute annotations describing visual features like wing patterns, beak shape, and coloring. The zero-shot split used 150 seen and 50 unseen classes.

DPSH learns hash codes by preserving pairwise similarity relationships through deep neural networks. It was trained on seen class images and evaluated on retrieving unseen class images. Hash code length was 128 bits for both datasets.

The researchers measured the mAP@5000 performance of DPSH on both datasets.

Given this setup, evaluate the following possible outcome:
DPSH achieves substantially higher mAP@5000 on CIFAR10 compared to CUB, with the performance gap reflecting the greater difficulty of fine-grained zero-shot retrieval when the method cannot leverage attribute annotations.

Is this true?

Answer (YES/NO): YES